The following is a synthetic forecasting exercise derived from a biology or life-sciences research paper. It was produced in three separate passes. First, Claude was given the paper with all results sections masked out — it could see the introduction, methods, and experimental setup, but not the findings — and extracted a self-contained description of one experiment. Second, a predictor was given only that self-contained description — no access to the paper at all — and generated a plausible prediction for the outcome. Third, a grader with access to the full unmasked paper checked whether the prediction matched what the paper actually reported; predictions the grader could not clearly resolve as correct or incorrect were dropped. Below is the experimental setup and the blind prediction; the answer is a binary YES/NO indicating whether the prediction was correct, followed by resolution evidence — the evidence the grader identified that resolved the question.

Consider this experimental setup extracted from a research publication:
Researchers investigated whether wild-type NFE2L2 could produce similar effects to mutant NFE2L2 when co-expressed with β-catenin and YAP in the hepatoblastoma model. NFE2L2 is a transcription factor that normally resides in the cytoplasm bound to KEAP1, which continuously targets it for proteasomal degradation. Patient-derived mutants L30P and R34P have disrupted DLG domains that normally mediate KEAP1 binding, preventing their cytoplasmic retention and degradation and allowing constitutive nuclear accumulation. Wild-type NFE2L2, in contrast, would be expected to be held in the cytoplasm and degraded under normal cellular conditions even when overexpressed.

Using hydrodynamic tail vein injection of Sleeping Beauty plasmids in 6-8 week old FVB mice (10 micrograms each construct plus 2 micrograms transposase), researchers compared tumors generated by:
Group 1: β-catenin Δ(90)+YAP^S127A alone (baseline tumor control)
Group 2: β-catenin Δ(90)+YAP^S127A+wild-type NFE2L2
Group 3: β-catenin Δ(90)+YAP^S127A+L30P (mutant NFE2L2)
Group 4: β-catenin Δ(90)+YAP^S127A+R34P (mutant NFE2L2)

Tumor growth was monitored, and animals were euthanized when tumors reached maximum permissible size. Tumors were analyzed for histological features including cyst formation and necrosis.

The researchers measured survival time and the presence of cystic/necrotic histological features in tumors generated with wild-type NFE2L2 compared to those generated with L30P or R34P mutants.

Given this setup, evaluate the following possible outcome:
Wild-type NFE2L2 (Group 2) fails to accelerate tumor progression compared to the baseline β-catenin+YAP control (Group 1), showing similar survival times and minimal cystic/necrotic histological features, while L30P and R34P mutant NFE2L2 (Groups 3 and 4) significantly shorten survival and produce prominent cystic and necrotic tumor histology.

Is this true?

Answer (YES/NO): YES